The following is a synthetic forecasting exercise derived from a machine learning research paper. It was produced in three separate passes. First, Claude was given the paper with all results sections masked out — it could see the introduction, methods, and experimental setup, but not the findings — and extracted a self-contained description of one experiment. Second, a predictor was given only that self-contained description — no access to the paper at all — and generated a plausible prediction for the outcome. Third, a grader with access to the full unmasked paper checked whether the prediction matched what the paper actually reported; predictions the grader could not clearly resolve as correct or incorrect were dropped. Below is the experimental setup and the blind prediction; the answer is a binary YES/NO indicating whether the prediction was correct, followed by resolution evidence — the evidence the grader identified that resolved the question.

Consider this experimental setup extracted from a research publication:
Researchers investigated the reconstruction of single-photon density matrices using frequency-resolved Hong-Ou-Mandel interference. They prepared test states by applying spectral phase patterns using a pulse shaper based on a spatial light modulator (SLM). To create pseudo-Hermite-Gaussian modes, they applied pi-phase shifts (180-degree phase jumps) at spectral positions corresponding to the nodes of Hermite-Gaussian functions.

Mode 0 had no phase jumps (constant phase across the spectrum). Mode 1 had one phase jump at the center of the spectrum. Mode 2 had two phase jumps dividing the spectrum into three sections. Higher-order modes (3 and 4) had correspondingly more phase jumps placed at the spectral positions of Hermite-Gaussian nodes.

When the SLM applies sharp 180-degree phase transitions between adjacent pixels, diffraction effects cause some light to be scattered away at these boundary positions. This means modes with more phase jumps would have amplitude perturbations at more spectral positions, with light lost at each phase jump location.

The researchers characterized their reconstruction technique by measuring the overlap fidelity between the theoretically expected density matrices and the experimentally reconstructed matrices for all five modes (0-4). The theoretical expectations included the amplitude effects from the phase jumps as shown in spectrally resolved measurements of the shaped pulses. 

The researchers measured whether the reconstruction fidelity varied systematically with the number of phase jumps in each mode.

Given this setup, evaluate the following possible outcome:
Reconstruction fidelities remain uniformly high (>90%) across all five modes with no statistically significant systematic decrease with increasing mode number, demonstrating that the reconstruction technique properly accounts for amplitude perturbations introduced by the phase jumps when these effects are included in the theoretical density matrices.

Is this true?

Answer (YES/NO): NO